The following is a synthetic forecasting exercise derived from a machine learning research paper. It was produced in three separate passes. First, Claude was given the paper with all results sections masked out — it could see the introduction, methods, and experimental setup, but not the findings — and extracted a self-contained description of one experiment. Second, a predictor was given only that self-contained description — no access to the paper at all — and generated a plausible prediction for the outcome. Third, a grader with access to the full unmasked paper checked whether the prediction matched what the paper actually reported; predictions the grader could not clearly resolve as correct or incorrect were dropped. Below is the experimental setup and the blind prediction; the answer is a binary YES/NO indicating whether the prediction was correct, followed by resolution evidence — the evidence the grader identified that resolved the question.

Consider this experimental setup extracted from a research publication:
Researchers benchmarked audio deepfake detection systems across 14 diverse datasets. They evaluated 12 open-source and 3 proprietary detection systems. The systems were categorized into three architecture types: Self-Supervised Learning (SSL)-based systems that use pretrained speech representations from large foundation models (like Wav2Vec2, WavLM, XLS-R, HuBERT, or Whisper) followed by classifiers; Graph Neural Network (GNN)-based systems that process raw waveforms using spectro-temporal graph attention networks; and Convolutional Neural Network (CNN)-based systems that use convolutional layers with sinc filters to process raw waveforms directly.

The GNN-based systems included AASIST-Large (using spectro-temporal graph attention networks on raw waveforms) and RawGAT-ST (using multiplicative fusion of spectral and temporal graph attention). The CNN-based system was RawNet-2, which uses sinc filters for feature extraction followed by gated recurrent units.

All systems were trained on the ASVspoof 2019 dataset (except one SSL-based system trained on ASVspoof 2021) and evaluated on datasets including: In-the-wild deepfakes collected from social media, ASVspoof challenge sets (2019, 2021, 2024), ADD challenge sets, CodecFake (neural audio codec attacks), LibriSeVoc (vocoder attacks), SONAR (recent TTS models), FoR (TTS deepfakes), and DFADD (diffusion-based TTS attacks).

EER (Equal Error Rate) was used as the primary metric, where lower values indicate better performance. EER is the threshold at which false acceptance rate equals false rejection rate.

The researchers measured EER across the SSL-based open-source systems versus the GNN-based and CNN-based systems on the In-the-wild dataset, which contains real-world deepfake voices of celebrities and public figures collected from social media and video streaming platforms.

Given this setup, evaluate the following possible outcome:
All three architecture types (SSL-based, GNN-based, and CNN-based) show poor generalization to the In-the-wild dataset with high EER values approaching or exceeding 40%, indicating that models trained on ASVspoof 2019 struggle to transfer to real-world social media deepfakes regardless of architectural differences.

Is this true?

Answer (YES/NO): NO